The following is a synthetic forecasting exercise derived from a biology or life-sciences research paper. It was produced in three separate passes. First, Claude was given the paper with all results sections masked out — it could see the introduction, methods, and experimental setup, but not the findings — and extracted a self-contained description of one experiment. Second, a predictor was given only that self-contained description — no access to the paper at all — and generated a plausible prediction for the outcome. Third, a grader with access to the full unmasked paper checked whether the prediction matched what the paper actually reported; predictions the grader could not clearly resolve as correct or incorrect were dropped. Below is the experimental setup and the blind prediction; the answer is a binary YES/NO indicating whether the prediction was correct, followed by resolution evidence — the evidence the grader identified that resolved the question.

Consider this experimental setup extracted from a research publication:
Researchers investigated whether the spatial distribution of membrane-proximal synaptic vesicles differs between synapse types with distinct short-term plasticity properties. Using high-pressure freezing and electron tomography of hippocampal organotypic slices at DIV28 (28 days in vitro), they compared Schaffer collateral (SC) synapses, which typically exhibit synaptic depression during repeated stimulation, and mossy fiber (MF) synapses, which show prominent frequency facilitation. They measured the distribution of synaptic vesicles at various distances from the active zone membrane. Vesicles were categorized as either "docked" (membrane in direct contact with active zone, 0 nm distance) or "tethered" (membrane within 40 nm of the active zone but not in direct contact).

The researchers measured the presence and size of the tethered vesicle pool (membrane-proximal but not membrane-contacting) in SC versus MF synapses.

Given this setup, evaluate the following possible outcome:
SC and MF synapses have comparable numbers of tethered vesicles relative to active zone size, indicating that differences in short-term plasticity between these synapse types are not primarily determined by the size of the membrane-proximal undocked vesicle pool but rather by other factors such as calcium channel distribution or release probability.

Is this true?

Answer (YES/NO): NO